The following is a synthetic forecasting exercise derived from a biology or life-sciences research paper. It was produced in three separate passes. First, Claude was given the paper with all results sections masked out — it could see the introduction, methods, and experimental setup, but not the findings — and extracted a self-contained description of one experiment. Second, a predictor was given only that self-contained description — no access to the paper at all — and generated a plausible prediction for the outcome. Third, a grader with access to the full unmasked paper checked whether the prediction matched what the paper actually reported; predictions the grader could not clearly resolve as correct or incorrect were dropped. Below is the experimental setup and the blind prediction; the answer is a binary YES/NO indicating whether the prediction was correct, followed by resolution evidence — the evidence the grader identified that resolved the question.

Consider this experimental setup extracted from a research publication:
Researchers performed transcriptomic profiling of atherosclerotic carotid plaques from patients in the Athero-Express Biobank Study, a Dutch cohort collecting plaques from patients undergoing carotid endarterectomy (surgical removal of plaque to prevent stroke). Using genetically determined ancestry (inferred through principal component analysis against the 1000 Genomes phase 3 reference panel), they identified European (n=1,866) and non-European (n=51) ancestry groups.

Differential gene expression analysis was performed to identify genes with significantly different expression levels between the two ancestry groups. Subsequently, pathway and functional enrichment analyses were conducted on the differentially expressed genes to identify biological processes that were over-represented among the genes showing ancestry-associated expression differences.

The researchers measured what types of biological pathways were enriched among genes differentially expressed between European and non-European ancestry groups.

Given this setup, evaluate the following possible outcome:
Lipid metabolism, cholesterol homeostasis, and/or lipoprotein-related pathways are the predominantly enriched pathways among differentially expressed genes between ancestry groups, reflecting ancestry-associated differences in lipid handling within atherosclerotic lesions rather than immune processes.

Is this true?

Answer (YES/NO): NO